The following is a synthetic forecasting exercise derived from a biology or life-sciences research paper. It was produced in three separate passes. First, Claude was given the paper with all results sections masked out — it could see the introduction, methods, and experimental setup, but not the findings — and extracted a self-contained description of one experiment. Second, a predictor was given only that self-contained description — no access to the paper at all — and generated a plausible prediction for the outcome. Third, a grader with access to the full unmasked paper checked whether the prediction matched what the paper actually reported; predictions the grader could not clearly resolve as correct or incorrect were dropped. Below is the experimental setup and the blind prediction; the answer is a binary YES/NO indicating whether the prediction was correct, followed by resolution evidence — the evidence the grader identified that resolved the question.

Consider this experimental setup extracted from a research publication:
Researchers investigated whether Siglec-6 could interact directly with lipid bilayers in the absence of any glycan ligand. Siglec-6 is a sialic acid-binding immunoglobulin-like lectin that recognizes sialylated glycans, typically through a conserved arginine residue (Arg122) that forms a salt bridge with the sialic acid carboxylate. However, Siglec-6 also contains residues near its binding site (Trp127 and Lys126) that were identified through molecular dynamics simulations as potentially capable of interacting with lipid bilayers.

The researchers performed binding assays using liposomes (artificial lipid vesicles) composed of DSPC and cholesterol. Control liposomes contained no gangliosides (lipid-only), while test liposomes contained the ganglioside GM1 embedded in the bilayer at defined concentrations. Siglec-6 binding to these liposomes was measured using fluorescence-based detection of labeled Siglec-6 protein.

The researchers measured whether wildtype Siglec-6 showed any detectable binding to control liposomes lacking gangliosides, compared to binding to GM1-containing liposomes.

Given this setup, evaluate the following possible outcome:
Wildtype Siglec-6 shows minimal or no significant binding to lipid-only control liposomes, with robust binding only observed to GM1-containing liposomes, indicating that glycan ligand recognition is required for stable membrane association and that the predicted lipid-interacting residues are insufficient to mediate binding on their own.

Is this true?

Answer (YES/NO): NO